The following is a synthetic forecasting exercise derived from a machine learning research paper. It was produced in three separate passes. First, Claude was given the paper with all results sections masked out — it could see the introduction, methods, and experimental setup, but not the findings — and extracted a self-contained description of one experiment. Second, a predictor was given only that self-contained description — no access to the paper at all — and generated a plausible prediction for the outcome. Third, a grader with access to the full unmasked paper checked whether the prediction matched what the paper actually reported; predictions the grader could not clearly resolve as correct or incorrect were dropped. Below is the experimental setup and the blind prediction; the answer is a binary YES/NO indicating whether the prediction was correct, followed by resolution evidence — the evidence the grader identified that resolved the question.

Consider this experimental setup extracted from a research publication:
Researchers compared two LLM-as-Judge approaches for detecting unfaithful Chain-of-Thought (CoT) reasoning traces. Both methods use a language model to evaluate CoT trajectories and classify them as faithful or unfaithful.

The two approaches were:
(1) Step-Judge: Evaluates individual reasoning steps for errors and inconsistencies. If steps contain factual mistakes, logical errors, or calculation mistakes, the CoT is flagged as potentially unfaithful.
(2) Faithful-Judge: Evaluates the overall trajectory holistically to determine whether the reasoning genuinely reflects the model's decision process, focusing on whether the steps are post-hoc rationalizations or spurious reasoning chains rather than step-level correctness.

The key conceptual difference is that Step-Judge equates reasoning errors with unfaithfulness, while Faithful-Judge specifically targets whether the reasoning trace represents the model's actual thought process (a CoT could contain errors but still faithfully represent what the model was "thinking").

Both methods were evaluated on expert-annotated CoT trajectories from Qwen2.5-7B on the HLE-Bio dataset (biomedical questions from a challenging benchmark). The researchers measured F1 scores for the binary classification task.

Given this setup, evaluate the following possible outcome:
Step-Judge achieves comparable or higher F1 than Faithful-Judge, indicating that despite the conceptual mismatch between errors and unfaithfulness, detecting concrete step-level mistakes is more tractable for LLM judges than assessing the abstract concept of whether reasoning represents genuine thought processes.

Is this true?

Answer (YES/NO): NO